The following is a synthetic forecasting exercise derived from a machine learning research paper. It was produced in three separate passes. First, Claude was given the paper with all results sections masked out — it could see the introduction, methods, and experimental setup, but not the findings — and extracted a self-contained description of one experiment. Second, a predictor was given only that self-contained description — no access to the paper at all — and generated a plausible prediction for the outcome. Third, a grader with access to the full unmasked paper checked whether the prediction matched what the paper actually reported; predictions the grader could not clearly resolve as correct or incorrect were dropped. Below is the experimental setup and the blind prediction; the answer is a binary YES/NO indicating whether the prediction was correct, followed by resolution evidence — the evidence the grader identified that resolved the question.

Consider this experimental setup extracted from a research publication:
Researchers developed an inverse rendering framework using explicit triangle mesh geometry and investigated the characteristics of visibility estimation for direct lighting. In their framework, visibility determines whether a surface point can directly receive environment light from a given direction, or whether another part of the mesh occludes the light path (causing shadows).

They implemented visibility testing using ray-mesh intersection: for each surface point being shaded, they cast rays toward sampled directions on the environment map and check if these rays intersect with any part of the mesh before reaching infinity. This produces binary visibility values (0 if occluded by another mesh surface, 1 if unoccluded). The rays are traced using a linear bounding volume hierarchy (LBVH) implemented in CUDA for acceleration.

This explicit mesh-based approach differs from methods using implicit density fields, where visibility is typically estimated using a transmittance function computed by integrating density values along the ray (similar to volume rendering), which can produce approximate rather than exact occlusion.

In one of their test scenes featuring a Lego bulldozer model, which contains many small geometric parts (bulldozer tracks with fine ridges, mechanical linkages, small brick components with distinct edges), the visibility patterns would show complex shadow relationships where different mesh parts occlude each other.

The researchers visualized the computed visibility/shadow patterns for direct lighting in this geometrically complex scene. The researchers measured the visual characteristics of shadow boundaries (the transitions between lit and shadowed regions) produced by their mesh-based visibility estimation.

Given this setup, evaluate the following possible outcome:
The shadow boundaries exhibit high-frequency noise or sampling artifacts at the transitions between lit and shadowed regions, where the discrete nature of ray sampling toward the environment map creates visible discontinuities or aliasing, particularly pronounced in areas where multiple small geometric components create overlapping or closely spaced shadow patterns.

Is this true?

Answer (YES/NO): NO